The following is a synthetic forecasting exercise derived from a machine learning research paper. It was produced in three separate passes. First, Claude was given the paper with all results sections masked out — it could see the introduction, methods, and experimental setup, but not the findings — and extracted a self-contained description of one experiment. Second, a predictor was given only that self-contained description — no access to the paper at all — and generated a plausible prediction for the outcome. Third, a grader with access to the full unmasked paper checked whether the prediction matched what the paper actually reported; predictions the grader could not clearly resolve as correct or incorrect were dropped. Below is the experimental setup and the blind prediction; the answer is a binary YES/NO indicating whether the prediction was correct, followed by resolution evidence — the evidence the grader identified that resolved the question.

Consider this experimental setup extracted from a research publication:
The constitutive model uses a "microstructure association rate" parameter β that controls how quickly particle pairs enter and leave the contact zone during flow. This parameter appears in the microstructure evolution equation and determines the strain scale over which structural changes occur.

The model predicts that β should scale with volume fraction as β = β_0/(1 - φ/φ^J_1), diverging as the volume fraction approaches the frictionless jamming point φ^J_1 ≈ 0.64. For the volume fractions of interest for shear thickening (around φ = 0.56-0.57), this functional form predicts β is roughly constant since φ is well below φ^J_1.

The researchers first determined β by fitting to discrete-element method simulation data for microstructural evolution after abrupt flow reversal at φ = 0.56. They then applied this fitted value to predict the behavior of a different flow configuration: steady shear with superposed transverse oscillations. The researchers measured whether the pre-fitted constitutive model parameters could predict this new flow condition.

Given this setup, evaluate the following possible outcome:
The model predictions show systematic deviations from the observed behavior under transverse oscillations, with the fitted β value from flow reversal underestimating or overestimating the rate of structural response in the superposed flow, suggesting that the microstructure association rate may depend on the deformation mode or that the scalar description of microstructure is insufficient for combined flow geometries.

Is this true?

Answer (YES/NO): NO